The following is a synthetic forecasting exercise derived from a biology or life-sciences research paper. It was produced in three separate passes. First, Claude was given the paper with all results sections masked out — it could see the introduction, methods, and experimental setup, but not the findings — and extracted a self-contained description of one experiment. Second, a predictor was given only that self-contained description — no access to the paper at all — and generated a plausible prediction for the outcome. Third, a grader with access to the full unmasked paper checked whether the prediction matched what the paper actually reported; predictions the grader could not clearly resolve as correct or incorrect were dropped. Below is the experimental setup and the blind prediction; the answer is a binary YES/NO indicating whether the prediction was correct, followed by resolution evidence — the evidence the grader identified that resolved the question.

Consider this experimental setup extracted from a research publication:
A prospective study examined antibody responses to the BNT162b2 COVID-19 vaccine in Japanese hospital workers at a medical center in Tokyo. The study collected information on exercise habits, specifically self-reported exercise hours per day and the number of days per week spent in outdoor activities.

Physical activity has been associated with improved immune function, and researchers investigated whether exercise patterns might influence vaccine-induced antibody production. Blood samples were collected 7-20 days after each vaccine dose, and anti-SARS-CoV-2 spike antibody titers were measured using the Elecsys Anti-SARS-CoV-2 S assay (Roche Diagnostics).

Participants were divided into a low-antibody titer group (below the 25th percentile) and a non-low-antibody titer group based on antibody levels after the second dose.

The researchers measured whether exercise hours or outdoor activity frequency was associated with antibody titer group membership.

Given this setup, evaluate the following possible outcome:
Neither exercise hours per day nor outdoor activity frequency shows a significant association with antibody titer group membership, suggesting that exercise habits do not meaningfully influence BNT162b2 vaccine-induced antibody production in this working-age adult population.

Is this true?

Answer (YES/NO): NO